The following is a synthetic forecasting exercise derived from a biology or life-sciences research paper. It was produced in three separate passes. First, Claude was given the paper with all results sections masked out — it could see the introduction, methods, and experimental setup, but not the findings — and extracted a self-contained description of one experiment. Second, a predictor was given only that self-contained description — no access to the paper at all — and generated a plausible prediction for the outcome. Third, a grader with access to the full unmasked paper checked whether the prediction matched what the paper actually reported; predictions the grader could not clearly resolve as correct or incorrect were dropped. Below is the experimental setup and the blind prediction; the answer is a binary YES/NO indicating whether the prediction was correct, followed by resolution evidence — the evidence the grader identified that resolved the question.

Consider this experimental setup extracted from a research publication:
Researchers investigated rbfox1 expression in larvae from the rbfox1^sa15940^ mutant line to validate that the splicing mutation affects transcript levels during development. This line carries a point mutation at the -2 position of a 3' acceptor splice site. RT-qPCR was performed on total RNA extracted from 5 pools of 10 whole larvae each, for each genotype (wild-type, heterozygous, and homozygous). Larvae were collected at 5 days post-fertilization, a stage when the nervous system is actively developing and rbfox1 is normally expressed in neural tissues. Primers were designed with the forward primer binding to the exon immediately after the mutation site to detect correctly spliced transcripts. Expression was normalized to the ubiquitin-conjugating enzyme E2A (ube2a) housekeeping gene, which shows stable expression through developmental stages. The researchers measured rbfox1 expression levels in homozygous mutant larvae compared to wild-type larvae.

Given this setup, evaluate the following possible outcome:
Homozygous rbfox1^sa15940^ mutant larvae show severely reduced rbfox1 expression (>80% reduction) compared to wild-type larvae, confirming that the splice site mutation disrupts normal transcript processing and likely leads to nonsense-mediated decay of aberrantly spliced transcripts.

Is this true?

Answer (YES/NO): NO